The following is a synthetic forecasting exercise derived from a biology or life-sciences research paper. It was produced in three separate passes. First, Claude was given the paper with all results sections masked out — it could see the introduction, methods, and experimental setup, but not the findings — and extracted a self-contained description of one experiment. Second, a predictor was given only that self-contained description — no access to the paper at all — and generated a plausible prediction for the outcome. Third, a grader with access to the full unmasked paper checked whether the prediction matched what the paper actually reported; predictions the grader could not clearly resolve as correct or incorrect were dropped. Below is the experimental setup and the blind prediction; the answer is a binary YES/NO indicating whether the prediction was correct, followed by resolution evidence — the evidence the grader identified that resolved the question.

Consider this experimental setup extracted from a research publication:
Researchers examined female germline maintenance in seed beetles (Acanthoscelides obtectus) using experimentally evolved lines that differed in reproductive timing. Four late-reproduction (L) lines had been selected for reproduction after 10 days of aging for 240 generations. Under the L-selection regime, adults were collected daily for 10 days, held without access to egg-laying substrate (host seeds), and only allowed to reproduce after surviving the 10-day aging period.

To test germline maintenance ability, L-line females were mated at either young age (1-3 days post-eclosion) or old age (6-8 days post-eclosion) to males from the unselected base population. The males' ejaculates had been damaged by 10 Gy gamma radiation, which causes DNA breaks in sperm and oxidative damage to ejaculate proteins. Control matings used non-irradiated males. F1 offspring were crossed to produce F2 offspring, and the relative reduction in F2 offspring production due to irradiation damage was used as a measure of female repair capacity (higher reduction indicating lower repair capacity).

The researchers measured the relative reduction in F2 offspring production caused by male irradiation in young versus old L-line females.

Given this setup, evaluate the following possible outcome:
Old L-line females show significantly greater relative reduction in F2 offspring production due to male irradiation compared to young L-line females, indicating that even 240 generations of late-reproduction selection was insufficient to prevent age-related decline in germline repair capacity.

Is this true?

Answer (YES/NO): NO